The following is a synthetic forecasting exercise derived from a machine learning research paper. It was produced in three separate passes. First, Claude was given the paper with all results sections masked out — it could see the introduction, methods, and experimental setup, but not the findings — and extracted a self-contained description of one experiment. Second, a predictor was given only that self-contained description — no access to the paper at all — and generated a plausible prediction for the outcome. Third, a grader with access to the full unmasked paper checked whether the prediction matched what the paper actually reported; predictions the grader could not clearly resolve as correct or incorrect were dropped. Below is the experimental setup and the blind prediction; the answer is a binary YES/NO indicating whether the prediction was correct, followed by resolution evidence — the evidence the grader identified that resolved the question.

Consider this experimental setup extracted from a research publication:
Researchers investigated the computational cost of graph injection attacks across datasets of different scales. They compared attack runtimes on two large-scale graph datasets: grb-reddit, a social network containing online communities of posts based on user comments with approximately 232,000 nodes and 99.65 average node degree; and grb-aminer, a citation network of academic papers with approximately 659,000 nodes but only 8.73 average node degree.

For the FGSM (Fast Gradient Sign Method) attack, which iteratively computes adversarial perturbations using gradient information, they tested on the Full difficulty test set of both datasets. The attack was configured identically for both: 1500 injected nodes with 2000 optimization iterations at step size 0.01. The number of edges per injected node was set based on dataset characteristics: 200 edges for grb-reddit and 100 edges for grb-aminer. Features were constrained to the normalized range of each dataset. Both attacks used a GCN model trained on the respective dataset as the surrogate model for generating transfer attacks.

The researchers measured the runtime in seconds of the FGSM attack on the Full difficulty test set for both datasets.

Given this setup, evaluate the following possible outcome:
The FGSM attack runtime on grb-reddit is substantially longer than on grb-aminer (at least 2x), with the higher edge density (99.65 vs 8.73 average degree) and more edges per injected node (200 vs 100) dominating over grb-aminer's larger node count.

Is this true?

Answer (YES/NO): NO